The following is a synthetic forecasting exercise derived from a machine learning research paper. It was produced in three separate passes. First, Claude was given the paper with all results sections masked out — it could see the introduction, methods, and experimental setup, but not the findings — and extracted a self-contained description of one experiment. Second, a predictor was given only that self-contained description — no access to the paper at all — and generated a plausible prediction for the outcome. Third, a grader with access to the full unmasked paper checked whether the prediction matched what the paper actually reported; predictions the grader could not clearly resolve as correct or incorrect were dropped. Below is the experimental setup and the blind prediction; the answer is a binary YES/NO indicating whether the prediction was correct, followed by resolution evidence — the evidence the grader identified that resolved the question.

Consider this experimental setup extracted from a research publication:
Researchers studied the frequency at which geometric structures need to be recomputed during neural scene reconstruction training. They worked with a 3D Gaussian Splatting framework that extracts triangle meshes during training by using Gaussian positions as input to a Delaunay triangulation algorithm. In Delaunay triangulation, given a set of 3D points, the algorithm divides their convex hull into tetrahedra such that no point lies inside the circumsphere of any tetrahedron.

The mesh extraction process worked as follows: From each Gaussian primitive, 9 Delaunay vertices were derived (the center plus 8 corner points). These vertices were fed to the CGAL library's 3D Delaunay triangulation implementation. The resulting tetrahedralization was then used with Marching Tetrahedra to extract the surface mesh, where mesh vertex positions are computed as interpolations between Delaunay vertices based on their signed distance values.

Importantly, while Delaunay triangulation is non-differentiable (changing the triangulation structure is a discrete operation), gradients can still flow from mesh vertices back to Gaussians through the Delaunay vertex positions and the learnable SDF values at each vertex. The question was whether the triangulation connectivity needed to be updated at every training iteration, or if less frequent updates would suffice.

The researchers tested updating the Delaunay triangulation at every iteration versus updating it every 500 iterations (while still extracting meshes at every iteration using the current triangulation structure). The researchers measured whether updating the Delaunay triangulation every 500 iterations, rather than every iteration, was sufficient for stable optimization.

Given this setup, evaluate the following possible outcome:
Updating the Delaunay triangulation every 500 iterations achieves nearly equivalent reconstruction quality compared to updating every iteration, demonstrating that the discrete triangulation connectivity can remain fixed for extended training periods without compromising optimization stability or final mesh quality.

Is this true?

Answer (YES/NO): YES